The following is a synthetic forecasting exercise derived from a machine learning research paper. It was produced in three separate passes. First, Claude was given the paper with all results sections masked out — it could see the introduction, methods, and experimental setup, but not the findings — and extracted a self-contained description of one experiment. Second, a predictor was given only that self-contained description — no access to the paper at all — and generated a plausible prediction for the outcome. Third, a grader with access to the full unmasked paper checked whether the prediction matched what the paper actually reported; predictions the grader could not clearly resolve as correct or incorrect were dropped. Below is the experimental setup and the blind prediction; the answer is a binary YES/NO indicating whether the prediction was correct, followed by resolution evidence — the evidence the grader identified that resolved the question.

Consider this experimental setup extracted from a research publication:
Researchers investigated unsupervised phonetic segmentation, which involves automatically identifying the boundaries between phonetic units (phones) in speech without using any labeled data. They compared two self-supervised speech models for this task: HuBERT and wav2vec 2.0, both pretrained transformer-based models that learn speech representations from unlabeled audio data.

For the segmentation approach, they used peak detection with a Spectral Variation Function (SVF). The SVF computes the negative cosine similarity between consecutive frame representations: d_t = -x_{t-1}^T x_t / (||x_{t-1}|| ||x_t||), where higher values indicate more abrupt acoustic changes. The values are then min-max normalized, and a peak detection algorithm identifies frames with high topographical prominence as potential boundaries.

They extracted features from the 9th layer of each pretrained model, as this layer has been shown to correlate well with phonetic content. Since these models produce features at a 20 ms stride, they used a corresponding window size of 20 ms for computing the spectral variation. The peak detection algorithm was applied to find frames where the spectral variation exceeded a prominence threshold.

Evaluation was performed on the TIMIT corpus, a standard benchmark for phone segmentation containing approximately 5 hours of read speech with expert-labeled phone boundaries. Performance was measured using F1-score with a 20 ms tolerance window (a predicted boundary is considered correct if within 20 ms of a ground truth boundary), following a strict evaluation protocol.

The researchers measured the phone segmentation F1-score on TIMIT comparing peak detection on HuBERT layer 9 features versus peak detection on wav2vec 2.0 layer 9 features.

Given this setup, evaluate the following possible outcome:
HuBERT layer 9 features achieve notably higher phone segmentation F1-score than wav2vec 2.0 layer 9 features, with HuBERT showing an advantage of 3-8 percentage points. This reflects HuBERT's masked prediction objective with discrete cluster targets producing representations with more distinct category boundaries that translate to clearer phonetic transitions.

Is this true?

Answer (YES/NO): NO